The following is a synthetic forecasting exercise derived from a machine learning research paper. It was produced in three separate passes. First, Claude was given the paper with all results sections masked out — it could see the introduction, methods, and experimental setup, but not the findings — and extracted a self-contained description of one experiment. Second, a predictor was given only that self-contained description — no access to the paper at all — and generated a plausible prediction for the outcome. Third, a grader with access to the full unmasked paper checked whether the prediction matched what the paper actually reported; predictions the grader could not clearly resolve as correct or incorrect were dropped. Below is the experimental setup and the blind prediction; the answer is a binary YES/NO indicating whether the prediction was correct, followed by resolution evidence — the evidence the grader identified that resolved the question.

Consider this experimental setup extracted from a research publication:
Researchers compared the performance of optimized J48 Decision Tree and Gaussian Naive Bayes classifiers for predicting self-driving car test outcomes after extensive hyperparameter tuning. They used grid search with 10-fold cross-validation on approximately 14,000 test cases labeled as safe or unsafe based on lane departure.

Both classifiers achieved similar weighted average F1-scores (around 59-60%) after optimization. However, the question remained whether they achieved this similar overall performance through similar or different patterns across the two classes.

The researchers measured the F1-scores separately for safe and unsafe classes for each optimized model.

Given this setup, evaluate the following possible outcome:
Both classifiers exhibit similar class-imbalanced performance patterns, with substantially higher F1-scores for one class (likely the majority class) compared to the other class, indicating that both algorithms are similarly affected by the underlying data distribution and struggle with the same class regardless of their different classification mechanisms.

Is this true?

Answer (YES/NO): NO